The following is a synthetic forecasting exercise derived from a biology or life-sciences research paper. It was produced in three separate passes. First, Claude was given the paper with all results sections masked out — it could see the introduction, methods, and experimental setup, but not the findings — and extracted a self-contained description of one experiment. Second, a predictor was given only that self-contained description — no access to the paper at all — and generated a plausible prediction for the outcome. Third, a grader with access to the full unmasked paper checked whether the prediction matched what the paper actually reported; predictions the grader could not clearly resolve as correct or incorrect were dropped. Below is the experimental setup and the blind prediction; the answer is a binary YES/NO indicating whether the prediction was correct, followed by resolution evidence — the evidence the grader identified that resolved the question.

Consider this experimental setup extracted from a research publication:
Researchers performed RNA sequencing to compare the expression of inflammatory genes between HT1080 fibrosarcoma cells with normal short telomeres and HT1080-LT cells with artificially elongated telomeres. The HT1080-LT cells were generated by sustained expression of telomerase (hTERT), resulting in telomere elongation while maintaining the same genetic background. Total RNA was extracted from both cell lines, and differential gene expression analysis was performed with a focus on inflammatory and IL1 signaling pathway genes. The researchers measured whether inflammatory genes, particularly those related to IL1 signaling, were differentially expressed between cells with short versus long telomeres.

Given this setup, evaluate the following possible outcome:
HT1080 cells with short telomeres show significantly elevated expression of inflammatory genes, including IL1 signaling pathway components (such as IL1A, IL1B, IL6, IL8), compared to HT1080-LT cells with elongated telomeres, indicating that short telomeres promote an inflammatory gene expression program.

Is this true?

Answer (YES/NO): YES